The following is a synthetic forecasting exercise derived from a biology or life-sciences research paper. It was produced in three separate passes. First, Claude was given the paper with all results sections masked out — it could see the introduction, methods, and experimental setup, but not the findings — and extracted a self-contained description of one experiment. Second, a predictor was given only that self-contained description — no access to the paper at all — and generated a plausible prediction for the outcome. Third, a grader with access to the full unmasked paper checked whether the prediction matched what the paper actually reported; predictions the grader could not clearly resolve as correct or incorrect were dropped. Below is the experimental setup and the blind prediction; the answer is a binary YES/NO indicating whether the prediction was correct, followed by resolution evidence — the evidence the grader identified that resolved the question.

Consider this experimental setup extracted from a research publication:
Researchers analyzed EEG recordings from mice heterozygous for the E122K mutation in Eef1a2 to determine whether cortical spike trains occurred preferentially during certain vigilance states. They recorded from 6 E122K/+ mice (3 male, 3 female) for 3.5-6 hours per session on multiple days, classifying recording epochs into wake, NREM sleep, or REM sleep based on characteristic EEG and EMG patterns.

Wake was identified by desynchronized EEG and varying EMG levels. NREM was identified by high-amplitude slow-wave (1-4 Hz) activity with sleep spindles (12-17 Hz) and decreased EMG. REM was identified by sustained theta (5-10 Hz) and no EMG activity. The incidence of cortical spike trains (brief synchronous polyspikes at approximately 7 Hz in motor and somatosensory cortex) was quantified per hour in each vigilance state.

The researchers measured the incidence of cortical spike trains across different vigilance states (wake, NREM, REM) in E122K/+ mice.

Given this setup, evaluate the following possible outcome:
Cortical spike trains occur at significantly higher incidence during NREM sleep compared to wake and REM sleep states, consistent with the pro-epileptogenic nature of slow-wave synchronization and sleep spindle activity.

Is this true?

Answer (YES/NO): NO